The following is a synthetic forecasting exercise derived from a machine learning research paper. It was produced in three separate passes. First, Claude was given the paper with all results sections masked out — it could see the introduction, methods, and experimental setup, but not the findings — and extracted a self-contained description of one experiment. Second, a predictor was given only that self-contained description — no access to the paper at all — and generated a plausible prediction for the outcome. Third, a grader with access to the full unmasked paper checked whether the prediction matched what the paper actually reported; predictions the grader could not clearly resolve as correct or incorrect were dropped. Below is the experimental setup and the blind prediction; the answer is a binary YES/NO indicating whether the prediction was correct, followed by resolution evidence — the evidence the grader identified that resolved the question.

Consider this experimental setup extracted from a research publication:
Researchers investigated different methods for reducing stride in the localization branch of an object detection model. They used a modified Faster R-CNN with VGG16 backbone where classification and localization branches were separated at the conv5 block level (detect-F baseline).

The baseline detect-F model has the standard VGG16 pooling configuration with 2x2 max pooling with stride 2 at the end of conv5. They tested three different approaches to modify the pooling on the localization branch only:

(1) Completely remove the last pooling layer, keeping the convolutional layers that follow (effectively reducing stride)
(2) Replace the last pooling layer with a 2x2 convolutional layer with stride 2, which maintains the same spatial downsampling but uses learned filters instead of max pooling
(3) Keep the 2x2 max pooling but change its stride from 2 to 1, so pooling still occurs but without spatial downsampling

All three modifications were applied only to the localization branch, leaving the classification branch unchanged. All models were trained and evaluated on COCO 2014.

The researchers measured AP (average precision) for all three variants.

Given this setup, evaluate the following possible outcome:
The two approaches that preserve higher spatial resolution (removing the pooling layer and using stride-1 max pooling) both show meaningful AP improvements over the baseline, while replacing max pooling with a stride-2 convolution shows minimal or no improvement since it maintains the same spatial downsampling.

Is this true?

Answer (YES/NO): NO